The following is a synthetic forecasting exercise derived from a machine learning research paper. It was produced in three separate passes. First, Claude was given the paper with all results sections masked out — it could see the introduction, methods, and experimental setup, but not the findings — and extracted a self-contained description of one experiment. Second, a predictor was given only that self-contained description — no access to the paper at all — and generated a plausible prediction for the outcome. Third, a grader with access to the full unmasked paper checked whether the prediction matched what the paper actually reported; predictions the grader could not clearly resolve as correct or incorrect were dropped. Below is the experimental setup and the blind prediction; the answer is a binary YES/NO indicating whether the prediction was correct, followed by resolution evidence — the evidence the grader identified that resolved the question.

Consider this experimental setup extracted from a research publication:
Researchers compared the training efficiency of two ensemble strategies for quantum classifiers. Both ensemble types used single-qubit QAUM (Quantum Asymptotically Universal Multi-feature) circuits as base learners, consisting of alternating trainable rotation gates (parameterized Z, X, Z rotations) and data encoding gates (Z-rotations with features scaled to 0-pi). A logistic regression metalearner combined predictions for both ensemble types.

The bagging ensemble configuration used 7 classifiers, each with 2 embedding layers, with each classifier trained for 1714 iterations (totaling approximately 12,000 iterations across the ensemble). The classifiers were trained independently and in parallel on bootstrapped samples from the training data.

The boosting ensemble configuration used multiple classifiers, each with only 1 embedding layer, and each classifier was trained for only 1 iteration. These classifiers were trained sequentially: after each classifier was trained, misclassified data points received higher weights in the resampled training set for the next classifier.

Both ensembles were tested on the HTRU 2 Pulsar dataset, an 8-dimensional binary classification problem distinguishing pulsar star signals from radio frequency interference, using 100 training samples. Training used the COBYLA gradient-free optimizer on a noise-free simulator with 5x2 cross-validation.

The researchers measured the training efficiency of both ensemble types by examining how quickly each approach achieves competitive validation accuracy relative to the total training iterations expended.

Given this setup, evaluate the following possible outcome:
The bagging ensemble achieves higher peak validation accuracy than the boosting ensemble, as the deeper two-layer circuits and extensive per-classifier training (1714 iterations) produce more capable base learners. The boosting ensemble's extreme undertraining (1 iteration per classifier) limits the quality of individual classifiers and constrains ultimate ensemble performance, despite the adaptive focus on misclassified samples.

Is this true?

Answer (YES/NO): YES